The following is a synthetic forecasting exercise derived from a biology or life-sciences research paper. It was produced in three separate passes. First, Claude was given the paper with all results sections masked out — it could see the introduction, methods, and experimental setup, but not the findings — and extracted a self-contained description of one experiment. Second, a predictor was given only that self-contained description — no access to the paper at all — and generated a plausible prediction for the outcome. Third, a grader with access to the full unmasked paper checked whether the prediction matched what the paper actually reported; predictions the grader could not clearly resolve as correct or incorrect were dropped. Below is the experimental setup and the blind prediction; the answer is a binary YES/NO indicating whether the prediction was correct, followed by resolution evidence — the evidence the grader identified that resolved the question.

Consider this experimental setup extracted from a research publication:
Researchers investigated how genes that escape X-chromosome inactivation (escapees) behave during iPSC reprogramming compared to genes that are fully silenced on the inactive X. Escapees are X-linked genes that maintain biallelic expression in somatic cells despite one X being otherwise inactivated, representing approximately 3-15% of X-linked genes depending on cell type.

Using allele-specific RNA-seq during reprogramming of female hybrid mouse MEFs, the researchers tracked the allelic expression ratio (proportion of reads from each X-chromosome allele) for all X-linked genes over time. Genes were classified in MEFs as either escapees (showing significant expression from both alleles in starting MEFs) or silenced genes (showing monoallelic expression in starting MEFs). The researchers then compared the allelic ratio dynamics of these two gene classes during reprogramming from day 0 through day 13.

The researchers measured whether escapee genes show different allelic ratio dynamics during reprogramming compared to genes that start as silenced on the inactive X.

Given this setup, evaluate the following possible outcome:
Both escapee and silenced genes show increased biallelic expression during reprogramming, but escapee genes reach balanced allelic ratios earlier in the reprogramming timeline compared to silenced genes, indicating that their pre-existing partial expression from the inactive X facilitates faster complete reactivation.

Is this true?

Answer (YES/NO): NO